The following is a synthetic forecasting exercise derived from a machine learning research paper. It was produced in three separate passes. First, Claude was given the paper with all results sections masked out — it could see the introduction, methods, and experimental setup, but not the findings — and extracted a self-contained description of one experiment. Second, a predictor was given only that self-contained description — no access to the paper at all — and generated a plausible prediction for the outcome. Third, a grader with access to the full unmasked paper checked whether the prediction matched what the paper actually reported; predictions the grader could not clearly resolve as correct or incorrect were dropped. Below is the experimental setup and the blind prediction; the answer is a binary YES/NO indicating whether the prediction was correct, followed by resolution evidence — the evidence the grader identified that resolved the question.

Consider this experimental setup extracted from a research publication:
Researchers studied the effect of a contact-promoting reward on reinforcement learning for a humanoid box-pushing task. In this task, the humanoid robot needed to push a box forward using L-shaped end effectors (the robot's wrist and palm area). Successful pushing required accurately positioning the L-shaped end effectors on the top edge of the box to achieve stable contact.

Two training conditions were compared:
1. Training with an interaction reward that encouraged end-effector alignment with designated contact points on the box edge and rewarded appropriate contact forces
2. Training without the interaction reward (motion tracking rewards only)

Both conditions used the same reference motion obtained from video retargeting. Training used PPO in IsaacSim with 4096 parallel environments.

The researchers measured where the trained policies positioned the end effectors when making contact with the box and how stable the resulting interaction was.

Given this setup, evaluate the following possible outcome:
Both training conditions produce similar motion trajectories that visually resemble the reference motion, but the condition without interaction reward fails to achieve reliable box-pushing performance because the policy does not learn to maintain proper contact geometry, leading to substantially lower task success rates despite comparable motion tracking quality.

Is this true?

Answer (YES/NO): NO